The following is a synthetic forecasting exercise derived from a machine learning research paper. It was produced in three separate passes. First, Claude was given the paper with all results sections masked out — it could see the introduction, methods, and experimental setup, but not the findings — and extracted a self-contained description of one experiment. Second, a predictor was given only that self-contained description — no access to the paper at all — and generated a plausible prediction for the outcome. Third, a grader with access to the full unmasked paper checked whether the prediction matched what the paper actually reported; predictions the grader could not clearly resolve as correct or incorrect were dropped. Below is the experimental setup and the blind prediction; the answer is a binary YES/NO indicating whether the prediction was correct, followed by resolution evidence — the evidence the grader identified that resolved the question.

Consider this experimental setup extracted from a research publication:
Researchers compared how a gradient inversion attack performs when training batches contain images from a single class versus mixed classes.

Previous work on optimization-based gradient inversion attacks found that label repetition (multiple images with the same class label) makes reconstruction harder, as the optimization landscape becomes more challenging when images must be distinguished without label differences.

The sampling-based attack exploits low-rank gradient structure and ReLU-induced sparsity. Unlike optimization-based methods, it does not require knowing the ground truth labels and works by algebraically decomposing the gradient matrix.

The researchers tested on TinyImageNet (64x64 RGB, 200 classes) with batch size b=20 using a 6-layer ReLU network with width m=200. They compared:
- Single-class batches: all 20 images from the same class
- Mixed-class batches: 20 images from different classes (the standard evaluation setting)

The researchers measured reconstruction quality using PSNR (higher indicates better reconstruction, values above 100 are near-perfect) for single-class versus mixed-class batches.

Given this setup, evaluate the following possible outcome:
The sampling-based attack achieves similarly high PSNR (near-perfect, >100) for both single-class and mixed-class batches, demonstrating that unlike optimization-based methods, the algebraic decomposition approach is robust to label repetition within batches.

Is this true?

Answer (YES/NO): YES